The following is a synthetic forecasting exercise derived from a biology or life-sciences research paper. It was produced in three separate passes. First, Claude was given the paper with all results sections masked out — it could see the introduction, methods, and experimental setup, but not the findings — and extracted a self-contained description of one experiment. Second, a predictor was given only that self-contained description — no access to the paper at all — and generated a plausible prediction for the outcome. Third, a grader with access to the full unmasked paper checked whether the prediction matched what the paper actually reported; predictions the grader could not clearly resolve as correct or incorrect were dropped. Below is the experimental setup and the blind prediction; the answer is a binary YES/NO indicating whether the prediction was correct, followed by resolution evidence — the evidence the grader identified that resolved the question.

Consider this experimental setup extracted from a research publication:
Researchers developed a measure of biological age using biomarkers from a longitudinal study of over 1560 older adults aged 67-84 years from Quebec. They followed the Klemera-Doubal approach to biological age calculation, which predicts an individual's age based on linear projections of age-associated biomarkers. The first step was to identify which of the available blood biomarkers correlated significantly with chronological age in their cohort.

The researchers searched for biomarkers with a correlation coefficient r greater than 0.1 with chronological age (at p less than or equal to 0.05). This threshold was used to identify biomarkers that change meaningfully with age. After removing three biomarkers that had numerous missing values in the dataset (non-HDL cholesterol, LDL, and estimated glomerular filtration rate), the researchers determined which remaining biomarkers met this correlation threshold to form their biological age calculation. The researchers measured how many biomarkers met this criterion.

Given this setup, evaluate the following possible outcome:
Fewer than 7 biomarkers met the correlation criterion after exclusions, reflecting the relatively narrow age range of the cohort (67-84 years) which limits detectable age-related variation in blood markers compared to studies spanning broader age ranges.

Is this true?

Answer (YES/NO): NO